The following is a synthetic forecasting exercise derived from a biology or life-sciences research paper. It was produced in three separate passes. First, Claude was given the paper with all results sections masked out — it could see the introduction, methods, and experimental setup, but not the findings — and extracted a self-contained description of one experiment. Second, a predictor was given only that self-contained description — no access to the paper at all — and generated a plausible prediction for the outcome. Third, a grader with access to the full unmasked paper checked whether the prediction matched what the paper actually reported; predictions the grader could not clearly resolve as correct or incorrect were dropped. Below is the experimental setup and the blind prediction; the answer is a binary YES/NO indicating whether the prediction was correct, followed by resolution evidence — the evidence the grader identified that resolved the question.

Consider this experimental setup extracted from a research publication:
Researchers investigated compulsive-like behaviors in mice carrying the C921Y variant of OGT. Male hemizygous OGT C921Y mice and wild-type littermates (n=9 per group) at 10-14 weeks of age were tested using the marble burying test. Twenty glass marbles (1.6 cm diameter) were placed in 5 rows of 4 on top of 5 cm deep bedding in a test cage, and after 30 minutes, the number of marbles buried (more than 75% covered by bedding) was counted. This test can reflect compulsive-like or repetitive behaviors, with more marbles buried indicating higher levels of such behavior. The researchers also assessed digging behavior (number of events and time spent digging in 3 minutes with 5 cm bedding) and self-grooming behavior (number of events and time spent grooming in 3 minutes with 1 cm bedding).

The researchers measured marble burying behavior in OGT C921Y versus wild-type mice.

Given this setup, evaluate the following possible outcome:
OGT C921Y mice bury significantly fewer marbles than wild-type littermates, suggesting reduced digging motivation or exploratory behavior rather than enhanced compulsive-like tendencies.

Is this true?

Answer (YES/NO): YES